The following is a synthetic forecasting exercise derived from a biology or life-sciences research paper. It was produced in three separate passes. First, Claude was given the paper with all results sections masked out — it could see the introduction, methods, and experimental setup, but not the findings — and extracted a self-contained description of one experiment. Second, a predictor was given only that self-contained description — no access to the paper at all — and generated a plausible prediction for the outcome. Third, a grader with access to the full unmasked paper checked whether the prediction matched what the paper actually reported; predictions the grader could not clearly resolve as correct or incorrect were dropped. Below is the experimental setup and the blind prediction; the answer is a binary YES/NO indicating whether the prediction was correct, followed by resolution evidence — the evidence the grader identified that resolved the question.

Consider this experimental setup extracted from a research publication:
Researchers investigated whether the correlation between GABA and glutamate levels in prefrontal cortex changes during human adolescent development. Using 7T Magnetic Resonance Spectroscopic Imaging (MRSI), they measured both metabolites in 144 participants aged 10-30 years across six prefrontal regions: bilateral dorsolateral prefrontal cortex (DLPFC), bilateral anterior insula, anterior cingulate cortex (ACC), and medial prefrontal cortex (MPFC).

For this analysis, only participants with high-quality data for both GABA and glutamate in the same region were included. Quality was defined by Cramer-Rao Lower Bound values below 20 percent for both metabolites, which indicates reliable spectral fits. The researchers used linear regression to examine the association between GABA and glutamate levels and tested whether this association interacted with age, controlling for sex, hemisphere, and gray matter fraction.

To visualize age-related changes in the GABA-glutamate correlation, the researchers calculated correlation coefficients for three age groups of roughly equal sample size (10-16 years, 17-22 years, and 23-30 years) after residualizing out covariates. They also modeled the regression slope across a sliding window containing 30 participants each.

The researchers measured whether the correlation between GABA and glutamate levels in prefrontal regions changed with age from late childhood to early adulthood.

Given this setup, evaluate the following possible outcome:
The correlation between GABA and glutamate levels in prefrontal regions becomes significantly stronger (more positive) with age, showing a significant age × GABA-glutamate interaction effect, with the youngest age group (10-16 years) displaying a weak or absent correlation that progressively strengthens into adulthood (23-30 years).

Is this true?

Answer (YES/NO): YES